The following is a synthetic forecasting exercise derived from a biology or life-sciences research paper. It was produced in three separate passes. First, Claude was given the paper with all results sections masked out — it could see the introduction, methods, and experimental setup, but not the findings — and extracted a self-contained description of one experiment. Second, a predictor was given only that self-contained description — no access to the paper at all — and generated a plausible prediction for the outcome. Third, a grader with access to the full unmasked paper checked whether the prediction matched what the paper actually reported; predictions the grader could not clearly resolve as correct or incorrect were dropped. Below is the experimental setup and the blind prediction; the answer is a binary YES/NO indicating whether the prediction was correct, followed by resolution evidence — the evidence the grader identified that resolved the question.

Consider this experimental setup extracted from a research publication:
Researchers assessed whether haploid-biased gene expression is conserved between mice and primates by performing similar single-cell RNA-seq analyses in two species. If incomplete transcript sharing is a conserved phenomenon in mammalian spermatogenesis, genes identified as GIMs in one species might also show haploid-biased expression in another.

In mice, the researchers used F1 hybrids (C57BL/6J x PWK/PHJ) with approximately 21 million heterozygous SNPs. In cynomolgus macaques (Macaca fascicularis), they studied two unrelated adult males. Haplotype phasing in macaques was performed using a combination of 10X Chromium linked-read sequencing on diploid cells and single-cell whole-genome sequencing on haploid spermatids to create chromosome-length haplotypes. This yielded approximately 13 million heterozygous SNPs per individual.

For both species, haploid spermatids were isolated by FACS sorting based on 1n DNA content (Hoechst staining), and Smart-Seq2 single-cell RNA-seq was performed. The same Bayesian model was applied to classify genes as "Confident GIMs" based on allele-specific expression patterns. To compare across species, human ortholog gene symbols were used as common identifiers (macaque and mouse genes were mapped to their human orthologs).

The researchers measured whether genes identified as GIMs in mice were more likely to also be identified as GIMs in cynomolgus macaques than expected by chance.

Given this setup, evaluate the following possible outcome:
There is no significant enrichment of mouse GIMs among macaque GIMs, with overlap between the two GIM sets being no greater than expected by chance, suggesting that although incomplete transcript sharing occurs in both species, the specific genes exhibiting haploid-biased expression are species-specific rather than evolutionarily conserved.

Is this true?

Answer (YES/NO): NO